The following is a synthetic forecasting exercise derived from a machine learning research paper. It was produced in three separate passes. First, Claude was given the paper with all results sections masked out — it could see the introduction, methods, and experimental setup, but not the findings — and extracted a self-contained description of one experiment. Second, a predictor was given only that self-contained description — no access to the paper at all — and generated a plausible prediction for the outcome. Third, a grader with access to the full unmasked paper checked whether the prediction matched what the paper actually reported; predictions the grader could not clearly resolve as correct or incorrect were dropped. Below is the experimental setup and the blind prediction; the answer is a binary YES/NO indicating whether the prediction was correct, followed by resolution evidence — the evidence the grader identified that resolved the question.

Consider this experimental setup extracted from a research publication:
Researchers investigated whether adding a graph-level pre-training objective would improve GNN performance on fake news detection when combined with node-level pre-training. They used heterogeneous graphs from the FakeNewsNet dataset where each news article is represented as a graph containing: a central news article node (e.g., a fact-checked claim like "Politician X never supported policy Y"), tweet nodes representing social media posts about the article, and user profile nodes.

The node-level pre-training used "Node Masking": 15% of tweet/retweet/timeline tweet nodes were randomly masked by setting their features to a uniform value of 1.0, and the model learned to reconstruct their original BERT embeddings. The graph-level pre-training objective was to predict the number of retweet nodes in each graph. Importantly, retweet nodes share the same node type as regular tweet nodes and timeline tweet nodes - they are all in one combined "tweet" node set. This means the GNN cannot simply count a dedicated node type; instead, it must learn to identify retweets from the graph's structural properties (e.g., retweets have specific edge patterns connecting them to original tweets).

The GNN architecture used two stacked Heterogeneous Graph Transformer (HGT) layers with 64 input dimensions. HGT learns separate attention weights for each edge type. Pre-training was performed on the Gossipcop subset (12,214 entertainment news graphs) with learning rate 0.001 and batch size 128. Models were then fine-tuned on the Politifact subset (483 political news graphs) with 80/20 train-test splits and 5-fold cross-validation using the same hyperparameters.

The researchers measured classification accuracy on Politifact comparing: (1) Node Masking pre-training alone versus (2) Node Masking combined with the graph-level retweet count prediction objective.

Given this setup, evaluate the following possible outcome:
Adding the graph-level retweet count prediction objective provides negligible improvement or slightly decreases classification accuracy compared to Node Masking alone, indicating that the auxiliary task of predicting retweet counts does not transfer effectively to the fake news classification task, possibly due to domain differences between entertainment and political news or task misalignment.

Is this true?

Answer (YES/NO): YES